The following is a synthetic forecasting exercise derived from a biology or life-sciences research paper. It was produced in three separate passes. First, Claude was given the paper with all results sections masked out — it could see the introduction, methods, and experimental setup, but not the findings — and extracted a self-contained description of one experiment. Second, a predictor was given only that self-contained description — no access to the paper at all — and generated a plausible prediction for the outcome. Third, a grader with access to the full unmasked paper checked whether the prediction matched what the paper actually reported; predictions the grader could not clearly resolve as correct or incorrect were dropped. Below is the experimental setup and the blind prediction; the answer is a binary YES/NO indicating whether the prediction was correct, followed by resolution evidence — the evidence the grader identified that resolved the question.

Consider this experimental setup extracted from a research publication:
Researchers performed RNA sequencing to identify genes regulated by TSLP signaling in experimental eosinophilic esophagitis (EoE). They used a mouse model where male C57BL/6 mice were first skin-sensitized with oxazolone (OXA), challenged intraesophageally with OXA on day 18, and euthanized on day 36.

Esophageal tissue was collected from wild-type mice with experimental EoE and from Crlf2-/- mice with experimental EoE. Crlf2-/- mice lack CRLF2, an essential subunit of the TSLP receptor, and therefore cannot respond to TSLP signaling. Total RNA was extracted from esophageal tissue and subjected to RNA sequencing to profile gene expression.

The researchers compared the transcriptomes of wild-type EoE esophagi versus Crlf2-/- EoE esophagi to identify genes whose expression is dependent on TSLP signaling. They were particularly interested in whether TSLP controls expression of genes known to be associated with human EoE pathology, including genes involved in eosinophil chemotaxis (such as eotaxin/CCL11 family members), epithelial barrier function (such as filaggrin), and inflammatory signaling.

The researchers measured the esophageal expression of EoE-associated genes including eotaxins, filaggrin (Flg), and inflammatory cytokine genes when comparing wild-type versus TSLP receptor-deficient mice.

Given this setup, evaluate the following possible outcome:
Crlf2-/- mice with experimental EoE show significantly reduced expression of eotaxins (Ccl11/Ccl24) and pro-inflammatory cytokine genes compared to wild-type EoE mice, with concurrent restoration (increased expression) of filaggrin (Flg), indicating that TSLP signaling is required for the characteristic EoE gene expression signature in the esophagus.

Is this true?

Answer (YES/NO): YES